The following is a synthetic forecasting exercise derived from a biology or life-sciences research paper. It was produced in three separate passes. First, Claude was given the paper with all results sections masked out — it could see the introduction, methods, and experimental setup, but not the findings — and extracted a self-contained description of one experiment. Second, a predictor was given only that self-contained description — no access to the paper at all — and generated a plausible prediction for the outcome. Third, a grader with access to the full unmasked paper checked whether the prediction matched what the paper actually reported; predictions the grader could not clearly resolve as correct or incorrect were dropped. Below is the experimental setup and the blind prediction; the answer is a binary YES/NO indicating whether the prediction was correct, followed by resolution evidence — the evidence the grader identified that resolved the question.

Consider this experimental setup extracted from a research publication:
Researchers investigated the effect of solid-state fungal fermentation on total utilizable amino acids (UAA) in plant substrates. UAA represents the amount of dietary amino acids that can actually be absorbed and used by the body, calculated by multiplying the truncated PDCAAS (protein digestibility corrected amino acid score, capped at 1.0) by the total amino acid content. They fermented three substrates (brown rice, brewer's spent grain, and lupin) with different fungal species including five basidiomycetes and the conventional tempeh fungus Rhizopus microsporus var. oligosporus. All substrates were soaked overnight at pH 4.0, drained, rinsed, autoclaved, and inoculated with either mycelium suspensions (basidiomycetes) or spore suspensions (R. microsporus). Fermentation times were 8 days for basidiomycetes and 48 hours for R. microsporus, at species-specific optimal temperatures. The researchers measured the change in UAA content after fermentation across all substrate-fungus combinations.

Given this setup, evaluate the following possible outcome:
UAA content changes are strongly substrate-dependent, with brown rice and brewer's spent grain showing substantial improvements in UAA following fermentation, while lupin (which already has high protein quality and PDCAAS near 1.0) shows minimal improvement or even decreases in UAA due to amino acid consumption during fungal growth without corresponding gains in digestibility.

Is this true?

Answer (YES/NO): NO